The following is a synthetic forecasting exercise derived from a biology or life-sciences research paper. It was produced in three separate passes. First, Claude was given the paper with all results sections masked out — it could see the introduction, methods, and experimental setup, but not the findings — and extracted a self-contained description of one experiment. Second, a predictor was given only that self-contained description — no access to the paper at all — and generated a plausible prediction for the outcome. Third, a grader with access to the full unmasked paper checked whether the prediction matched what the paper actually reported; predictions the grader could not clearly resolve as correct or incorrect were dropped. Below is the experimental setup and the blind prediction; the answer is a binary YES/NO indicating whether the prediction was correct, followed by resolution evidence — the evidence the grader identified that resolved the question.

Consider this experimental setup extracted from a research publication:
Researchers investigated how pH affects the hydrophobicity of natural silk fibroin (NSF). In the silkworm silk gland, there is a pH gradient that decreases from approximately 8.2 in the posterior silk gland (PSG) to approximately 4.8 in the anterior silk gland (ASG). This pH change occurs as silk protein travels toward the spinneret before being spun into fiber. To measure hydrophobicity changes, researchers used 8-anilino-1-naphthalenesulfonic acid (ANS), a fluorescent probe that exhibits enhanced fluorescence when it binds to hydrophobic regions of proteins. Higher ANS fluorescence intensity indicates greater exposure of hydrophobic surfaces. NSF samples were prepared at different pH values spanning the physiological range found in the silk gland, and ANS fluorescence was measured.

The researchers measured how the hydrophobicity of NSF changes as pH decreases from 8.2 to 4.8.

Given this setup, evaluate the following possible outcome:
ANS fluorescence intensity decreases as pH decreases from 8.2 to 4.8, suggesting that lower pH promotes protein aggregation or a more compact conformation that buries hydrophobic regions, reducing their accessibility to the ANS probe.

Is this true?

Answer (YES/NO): NO